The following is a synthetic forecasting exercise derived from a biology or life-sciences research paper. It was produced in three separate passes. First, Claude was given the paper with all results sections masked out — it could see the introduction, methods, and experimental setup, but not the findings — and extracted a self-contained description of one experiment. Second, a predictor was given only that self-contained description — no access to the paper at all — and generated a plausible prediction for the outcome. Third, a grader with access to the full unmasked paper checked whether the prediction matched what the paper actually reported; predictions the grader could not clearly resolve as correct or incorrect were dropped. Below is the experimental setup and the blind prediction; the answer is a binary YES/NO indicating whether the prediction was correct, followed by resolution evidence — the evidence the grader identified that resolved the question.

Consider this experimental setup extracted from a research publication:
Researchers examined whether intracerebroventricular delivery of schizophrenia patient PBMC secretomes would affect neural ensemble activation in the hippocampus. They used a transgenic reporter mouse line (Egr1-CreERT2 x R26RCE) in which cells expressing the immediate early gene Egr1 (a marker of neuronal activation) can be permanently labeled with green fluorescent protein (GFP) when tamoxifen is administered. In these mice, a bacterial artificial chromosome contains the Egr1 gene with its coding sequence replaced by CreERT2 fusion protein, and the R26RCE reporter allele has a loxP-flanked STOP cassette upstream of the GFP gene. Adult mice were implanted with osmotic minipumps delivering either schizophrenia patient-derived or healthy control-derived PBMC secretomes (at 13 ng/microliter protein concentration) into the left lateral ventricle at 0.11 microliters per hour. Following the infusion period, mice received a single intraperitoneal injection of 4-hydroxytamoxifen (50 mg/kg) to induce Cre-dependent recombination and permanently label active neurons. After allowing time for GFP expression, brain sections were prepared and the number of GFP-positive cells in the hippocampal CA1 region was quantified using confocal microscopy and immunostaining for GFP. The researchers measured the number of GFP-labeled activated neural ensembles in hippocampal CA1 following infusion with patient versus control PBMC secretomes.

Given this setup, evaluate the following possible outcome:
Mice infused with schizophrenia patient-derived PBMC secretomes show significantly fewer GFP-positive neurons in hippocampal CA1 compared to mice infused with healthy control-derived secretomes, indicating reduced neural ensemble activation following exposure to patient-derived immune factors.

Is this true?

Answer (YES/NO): NO